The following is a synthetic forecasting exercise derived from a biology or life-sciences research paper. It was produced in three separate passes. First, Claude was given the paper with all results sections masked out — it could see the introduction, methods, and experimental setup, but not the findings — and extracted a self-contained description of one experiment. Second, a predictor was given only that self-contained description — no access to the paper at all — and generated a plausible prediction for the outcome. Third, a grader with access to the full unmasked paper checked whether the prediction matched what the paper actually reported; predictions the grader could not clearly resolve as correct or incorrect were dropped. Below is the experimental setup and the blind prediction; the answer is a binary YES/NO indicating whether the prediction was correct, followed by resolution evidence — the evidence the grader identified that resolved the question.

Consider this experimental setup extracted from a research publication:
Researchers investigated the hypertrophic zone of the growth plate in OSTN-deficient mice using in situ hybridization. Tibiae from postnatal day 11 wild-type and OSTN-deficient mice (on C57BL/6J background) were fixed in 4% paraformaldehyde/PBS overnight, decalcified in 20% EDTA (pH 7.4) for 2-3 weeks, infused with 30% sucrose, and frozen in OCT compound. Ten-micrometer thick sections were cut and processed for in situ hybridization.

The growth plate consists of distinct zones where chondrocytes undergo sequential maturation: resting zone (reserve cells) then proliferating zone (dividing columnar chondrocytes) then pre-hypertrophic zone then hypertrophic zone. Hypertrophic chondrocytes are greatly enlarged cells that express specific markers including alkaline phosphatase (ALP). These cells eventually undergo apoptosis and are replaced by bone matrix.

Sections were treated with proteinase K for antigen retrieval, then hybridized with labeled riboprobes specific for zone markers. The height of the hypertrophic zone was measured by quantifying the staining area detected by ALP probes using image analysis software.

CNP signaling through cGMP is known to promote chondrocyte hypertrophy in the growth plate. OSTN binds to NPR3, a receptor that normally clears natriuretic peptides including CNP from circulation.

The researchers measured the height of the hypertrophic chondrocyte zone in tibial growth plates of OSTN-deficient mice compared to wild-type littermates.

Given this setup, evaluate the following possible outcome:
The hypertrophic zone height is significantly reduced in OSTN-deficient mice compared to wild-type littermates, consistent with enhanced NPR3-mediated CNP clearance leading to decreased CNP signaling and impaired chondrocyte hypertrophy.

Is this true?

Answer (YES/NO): YES